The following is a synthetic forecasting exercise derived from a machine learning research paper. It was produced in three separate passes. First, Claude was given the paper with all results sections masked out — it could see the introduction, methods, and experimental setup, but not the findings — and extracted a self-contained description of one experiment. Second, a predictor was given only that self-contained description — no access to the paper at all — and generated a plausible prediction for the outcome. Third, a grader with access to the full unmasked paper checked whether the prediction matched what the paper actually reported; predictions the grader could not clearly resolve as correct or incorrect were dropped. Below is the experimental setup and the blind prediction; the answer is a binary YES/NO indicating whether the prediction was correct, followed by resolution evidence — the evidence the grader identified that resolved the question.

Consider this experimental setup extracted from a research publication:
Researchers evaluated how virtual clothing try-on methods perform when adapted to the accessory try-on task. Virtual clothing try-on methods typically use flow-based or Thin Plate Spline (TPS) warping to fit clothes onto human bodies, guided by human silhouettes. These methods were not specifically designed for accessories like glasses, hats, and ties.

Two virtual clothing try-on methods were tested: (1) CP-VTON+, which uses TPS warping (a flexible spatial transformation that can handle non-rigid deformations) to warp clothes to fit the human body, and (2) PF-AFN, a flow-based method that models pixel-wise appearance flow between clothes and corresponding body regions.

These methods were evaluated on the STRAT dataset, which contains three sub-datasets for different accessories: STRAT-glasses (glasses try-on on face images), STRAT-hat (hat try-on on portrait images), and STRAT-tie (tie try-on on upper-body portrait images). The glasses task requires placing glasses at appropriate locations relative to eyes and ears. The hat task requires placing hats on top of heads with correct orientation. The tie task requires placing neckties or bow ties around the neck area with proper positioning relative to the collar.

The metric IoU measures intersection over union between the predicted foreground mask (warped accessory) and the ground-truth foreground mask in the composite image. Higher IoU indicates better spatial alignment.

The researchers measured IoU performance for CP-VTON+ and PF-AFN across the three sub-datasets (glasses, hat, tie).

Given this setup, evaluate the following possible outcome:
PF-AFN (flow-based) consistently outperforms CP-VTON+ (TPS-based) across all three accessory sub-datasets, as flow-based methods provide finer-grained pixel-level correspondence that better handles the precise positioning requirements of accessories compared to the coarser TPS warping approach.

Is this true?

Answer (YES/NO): NO